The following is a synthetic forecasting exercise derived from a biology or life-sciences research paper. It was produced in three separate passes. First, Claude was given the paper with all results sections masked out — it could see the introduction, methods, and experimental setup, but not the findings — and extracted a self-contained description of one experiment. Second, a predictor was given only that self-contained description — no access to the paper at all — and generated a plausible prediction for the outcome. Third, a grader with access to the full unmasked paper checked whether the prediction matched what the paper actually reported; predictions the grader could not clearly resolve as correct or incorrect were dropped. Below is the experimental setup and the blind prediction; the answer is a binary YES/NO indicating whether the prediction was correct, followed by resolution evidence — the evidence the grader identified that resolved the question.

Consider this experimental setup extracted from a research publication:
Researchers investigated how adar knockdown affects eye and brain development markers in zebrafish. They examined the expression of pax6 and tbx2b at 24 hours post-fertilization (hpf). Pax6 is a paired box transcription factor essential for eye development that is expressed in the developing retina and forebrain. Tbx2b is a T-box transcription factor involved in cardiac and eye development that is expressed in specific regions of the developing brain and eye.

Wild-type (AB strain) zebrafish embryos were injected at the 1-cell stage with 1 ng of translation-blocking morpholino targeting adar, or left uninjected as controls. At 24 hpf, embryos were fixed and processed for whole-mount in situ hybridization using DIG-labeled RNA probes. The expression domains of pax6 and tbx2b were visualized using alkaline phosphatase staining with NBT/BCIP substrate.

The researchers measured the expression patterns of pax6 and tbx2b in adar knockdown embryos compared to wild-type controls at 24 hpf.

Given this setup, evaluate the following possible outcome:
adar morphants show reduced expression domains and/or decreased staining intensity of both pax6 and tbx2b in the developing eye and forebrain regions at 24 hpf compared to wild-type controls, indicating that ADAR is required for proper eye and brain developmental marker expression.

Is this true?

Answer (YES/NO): NO